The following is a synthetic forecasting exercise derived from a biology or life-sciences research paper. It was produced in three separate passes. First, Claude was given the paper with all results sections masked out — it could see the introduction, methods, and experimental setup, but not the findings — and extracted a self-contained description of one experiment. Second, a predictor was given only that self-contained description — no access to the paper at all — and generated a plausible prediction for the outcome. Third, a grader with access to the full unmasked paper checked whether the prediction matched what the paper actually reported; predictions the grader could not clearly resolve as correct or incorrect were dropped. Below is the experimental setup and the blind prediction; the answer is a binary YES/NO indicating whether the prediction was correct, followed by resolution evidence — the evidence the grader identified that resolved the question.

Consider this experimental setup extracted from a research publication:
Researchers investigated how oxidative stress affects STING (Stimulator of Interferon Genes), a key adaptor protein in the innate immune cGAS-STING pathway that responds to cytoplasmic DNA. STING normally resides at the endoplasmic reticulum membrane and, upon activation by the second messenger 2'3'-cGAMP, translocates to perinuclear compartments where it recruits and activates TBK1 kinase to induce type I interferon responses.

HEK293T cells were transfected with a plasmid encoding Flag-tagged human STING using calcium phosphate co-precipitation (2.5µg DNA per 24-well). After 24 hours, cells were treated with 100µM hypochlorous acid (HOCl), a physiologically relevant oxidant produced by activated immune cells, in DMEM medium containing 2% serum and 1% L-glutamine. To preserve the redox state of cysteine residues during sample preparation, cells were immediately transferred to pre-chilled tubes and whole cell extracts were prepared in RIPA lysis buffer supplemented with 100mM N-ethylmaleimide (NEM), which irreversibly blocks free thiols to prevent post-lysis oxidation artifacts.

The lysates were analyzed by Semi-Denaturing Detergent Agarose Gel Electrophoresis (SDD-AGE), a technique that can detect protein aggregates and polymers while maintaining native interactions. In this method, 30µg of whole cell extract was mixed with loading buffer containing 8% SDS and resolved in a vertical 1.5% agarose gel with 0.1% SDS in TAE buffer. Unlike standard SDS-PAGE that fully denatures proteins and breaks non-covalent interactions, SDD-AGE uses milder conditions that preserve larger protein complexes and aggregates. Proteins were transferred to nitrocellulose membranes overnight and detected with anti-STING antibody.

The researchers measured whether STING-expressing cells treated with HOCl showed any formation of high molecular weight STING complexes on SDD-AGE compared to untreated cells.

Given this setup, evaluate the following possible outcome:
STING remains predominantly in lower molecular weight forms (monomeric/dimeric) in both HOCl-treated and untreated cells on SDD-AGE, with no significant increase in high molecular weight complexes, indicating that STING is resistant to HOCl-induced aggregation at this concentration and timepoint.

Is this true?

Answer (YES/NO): NO